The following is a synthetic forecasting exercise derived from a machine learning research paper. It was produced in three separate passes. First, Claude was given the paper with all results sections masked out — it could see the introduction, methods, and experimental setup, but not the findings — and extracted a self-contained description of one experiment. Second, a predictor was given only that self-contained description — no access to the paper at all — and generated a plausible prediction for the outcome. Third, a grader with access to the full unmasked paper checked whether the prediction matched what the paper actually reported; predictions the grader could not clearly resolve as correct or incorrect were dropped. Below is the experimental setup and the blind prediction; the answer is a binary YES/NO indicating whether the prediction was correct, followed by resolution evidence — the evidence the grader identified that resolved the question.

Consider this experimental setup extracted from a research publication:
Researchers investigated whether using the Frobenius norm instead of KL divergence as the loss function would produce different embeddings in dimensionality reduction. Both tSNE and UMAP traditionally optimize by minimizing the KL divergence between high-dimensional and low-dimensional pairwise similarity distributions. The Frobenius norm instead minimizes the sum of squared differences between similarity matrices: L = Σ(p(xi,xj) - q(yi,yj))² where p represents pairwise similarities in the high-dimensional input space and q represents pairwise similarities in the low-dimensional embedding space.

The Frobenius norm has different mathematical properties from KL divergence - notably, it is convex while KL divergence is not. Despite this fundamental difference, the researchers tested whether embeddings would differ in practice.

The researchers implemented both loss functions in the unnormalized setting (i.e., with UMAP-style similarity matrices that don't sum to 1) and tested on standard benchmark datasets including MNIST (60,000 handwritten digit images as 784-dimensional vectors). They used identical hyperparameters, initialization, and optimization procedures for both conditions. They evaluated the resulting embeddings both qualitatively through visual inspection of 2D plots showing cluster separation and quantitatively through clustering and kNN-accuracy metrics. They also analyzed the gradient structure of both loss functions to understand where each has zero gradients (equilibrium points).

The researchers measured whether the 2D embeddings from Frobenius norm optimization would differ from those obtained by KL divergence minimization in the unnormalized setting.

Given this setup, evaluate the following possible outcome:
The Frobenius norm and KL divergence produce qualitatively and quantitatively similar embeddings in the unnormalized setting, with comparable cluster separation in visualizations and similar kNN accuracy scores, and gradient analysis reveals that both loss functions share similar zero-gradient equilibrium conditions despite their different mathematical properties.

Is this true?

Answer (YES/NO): YES